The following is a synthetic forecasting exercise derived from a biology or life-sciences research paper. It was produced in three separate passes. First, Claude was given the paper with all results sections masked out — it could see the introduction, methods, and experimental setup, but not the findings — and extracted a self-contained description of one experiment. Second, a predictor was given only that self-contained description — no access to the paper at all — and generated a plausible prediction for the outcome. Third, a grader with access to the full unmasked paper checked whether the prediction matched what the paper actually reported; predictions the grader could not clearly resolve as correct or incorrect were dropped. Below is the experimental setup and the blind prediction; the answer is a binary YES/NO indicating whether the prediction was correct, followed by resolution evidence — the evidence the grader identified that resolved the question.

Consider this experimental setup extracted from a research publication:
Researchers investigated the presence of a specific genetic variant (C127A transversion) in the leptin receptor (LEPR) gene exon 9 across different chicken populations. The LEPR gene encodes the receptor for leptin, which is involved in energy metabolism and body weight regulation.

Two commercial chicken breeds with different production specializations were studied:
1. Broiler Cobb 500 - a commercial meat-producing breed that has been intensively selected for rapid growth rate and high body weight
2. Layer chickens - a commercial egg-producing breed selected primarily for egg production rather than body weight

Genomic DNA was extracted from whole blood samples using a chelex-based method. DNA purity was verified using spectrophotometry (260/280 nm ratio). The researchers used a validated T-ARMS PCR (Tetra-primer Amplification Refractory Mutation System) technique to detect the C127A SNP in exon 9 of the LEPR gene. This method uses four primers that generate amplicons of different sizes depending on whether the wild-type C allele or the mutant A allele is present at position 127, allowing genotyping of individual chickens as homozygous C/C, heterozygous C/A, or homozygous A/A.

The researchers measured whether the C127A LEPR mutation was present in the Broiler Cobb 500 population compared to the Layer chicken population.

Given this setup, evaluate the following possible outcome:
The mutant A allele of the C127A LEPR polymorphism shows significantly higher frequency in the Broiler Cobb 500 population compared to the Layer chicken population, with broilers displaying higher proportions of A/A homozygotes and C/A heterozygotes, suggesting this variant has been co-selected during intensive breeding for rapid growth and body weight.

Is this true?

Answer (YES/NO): NO